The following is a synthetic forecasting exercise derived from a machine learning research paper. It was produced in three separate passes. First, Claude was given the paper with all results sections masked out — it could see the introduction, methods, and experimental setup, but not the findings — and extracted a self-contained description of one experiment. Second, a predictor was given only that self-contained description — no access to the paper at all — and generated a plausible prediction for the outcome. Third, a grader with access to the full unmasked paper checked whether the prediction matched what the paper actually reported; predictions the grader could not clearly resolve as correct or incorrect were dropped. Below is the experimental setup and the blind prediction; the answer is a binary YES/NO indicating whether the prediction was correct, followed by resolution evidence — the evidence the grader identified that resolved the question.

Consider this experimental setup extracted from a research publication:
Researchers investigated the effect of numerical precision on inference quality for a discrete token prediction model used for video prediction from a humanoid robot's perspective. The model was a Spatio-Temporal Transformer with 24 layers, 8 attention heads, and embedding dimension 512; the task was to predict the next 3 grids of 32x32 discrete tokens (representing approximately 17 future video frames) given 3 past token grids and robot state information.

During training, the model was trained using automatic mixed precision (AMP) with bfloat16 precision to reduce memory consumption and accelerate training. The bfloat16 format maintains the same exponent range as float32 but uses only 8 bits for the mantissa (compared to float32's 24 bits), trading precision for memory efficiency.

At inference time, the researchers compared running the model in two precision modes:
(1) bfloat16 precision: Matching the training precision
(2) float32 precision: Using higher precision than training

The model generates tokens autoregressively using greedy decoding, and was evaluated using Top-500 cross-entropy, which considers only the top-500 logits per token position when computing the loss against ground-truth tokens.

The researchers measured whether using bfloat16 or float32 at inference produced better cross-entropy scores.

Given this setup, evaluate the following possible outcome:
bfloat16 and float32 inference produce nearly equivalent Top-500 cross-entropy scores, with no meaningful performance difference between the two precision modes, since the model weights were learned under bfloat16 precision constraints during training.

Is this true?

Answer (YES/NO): NO